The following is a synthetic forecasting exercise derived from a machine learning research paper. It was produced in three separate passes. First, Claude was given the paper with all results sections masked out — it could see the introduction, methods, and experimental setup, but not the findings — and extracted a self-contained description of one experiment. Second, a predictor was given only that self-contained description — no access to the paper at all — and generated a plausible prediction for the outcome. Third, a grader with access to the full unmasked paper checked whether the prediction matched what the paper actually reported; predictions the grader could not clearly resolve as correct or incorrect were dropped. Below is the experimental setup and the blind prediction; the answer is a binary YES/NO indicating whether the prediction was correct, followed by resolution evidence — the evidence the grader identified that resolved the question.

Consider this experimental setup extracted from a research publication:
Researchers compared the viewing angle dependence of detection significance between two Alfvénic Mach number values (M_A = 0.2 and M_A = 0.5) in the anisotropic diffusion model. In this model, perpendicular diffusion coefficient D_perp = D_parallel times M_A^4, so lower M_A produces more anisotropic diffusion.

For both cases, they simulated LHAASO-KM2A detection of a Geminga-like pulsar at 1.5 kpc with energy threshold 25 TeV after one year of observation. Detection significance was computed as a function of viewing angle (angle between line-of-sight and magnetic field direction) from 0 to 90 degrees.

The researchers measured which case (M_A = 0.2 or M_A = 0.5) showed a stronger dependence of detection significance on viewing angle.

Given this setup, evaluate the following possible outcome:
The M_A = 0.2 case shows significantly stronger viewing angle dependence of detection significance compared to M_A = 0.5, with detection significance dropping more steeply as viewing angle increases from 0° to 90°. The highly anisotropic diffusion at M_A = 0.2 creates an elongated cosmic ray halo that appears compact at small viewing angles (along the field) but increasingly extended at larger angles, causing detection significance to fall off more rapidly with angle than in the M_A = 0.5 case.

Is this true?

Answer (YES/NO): YES